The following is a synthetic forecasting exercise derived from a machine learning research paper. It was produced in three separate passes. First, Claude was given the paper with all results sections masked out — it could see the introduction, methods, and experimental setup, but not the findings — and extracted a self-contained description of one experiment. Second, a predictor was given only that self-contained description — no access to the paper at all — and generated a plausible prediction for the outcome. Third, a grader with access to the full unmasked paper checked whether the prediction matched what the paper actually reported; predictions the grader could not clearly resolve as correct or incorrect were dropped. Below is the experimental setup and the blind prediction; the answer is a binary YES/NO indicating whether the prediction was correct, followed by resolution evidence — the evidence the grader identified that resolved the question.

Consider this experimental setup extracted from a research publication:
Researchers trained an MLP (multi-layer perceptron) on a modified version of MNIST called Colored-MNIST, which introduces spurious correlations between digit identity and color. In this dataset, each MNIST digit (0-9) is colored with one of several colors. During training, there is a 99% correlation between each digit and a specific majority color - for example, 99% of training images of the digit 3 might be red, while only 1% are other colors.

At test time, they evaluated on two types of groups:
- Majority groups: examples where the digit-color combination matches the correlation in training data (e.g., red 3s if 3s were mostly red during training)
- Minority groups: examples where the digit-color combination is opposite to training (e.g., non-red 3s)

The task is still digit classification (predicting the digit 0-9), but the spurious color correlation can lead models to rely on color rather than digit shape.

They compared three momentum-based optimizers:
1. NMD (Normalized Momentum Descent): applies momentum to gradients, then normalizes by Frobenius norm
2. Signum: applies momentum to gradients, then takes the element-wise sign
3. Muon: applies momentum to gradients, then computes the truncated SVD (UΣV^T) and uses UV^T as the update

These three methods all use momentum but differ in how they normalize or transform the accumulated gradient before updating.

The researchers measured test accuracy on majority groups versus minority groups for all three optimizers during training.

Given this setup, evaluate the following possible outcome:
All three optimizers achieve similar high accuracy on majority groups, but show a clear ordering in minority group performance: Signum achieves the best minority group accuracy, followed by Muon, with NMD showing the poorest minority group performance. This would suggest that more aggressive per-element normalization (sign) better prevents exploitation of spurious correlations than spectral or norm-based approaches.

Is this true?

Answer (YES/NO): NO